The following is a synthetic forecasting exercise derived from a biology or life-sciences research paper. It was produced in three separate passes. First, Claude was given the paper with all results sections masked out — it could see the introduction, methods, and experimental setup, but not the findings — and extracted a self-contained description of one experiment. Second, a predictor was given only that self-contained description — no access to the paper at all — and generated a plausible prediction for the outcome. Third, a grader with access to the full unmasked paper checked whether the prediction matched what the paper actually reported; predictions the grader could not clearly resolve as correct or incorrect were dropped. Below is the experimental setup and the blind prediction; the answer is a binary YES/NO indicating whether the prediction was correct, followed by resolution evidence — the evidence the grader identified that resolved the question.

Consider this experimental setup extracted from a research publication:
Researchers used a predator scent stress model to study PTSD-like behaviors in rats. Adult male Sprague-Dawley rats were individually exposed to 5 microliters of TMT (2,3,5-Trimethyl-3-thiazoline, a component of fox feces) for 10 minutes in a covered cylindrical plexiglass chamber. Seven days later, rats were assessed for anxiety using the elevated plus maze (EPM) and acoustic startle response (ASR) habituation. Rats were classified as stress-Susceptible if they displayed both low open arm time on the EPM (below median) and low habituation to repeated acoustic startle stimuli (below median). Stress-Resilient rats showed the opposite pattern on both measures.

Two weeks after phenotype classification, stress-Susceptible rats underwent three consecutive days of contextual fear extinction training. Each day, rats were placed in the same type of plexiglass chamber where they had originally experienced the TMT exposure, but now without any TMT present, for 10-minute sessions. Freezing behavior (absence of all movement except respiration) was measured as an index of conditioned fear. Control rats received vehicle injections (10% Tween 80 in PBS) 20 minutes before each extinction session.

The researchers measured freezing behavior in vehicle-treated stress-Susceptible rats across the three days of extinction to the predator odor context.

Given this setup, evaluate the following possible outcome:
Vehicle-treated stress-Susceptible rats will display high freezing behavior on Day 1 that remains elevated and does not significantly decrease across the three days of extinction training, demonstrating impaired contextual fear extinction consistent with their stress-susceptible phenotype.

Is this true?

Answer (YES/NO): NO